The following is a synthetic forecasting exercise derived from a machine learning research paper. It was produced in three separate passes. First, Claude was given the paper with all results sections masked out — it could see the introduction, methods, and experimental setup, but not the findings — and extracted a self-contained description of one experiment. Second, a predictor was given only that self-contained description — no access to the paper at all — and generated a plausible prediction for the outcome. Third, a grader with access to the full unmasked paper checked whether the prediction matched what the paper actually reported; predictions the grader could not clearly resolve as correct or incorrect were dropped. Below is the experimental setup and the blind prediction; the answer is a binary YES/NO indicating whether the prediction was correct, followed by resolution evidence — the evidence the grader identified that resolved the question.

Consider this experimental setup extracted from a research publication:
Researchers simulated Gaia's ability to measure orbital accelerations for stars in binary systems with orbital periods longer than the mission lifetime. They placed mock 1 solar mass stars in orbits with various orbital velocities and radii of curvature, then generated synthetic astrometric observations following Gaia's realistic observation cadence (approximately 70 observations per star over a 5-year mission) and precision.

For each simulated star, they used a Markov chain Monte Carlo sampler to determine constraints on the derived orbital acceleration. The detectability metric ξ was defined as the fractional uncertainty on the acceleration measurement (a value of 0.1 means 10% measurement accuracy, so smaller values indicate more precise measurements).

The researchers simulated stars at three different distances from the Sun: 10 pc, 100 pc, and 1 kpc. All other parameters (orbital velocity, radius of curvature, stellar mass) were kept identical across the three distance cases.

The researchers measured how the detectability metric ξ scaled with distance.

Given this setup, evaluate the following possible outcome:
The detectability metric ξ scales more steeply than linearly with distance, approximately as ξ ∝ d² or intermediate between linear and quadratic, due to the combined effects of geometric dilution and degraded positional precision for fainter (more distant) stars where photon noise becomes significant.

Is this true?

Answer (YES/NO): NO